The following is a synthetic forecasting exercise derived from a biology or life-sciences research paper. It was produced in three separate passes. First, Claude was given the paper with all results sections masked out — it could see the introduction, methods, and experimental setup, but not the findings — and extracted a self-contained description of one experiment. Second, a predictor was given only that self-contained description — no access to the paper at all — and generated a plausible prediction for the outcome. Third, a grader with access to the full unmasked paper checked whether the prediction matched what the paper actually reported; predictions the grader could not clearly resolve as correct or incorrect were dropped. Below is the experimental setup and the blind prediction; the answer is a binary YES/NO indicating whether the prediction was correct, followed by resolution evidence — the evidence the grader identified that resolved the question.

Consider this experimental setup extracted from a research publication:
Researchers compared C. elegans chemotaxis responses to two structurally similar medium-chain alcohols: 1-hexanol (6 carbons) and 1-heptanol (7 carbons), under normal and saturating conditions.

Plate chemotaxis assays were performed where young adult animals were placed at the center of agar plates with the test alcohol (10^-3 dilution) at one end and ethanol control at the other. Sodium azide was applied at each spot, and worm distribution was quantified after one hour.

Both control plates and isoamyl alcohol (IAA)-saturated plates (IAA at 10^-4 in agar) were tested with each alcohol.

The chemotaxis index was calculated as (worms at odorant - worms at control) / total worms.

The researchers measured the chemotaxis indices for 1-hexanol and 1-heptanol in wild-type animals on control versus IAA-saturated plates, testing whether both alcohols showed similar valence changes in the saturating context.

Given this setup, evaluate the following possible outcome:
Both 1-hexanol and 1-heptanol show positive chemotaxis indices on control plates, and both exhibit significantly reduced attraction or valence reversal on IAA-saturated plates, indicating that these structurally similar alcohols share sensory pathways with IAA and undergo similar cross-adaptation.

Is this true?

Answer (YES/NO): YES